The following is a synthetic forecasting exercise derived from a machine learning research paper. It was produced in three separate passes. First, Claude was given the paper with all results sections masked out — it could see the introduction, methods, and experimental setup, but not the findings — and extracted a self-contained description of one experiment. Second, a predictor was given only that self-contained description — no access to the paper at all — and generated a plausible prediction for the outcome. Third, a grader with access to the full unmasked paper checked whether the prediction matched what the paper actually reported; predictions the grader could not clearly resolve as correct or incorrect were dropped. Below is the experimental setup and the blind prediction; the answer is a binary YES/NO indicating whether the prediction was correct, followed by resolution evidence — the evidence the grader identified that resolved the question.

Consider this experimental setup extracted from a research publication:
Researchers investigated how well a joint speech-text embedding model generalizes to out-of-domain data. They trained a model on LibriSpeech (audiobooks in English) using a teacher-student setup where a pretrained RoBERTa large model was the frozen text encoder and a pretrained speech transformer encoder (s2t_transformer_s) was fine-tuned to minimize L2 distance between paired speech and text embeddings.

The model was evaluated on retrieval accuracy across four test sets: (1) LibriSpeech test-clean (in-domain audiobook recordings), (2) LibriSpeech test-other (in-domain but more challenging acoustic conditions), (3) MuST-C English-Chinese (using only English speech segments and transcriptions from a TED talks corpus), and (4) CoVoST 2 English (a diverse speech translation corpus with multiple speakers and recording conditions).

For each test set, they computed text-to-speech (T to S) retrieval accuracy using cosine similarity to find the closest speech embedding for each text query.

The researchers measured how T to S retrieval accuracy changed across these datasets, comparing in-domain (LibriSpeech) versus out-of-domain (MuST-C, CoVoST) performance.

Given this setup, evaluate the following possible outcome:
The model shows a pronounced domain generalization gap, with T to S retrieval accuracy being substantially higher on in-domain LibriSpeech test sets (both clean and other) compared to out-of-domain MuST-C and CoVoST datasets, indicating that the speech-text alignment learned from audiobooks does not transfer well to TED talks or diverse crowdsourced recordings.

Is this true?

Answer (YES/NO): YES